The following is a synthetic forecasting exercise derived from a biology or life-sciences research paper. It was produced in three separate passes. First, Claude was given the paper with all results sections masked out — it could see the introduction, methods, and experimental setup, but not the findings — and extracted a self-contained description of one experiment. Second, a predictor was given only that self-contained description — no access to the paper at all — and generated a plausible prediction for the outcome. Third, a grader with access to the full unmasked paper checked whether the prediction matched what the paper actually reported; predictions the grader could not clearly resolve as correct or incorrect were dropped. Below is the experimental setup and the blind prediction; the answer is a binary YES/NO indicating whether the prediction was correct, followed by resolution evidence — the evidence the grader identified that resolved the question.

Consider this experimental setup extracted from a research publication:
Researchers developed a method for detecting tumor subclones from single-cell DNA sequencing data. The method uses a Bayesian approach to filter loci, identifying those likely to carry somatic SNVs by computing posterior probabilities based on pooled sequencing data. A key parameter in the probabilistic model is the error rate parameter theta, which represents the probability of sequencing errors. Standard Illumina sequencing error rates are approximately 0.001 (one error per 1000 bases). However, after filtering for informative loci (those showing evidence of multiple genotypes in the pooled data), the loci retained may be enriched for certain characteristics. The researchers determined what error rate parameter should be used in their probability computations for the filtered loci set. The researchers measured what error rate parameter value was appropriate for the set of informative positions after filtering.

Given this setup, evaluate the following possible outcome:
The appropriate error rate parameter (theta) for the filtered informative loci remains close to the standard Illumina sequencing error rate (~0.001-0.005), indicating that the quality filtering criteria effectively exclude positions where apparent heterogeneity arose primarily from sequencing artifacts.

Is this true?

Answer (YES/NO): NO